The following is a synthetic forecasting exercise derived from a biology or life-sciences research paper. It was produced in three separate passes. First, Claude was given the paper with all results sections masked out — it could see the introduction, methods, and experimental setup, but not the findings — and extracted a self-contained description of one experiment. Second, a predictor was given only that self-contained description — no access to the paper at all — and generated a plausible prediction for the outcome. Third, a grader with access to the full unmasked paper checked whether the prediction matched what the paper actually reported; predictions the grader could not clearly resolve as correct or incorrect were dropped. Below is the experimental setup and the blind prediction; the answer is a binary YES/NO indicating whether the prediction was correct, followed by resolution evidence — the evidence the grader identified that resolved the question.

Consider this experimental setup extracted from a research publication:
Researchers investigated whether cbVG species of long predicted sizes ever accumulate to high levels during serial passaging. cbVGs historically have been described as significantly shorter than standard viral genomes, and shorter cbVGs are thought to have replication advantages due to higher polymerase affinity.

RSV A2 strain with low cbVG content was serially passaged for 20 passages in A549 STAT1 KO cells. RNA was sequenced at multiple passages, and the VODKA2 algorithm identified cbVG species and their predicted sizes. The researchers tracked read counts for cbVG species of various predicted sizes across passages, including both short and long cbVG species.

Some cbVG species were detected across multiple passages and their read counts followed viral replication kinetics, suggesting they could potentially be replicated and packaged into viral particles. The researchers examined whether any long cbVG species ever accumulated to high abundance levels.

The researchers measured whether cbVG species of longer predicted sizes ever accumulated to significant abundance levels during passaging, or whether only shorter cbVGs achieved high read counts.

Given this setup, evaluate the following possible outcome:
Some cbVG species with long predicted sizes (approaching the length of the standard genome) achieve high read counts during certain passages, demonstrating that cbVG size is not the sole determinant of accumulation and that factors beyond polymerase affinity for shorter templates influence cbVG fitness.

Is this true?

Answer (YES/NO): NO